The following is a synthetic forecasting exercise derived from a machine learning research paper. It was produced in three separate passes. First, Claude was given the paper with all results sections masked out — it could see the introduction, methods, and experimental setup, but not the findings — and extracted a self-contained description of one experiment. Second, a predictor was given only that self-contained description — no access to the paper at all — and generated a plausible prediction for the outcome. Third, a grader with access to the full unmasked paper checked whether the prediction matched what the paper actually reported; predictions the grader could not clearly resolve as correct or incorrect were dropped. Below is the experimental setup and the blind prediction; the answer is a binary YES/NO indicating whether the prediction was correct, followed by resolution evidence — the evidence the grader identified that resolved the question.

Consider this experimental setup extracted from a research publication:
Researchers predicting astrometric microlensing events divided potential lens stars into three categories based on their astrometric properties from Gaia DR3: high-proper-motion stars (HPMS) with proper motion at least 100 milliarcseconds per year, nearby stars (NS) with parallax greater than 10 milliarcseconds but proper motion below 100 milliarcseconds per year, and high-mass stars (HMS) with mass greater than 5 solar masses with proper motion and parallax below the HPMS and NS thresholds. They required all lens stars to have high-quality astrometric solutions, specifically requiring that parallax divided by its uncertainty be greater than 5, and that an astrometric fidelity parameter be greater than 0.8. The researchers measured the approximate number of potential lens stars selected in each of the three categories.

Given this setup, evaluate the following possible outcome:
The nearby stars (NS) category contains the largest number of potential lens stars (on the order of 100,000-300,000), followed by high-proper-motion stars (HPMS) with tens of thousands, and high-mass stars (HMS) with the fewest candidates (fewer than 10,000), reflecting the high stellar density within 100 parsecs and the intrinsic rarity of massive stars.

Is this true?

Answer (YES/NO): NO